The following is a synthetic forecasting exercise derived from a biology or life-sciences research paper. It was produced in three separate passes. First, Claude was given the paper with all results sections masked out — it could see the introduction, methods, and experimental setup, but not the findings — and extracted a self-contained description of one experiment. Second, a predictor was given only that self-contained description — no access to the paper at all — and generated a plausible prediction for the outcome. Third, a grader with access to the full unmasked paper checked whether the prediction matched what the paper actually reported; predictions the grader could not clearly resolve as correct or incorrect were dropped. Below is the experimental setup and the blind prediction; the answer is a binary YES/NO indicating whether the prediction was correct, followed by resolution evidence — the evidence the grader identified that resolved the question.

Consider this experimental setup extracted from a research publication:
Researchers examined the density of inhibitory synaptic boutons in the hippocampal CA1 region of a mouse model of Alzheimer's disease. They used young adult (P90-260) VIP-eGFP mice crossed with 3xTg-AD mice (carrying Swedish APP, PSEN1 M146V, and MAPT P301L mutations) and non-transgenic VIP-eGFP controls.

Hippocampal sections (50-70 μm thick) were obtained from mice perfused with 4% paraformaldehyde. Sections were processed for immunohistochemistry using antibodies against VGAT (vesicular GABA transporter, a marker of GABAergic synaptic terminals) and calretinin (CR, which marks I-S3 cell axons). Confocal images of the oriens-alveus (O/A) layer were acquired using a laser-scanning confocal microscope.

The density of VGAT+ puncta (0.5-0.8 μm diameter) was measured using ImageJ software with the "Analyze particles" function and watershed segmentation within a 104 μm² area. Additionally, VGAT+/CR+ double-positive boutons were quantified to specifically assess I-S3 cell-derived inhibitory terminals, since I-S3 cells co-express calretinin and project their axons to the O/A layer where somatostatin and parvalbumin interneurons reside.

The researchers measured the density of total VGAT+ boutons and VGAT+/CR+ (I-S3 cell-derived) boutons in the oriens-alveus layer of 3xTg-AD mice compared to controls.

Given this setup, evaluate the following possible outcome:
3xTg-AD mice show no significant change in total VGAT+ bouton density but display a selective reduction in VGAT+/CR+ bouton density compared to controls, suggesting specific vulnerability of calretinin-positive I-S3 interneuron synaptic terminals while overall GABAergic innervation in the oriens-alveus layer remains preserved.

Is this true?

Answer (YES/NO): NO